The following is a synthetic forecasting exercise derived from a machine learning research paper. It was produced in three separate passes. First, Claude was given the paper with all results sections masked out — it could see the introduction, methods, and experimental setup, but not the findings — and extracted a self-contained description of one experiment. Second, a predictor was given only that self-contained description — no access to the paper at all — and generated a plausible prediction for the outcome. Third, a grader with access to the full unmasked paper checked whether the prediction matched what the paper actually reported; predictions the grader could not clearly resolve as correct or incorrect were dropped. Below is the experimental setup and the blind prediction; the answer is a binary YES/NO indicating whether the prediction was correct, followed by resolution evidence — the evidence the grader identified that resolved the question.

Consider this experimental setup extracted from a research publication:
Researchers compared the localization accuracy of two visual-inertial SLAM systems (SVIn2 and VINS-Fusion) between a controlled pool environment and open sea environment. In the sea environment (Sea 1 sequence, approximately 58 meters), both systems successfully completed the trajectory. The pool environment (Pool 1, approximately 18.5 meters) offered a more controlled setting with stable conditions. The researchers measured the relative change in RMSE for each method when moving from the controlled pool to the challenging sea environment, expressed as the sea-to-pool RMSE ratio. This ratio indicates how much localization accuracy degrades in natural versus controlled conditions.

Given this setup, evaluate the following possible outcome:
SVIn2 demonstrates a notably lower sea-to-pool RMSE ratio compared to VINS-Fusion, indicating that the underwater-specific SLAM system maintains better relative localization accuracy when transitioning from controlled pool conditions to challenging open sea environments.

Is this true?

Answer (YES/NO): NO